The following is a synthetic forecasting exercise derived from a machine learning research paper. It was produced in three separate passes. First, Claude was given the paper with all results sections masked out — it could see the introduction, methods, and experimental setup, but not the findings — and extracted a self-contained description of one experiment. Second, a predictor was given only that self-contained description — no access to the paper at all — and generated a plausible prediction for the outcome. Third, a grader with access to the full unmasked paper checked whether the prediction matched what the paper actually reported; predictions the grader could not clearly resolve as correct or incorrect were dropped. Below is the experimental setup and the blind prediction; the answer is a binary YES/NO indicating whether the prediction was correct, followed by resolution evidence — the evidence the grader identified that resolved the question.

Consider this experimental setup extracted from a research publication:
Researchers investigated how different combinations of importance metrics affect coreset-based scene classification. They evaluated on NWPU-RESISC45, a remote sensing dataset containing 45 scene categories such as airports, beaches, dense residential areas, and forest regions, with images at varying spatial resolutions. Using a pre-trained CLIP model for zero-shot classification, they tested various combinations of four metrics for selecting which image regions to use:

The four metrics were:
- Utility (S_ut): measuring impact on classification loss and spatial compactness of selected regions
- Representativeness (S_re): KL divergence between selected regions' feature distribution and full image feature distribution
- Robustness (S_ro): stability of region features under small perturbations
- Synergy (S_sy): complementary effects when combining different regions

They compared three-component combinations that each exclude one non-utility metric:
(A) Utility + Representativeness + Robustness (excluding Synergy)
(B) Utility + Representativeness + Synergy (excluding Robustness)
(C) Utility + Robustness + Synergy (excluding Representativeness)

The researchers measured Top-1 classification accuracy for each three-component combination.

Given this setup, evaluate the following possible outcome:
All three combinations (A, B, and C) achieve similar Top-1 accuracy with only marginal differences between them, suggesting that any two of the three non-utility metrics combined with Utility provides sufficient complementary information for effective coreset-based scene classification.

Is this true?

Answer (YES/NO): NO